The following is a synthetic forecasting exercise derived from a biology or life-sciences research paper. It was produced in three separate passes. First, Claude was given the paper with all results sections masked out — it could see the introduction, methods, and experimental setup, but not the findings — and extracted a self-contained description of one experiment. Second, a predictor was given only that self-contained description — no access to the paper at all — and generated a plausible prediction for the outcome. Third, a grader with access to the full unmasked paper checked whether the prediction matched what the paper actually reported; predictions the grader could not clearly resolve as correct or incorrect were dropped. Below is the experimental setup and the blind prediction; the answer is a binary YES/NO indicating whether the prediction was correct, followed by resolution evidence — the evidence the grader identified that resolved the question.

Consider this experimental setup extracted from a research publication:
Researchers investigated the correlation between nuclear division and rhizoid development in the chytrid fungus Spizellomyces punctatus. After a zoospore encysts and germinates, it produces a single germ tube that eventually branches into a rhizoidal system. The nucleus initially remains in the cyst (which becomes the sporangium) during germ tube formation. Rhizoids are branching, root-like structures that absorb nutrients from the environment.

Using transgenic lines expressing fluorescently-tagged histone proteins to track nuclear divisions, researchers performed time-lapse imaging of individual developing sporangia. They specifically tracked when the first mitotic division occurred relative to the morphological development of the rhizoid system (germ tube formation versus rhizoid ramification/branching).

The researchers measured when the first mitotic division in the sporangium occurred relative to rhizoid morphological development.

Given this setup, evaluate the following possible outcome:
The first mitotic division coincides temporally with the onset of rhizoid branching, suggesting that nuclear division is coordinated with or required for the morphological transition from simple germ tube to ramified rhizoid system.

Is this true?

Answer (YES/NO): NO